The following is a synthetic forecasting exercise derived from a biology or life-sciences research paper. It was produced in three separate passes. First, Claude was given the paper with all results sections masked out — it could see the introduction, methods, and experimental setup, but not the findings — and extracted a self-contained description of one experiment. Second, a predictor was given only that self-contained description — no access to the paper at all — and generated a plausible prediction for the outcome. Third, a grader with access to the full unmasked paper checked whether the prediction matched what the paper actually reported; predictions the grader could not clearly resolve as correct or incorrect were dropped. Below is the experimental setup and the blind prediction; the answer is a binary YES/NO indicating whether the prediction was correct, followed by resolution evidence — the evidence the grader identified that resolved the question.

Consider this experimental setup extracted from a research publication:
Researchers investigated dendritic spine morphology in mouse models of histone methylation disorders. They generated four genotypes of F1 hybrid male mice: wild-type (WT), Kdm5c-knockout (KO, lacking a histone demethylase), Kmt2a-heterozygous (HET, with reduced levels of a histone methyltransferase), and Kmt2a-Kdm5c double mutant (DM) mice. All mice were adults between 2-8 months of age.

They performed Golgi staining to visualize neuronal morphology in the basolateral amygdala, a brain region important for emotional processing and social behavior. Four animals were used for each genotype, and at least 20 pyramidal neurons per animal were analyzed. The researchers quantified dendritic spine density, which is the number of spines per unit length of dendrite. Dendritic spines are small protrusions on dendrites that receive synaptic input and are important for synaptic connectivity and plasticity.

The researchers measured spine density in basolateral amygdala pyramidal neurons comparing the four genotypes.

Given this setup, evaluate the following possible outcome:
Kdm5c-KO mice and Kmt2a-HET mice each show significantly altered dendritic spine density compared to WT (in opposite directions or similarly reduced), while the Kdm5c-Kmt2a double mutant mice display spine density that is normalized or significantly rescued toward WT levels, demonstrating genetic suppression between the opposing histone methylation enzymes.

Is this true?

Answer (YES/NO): NO